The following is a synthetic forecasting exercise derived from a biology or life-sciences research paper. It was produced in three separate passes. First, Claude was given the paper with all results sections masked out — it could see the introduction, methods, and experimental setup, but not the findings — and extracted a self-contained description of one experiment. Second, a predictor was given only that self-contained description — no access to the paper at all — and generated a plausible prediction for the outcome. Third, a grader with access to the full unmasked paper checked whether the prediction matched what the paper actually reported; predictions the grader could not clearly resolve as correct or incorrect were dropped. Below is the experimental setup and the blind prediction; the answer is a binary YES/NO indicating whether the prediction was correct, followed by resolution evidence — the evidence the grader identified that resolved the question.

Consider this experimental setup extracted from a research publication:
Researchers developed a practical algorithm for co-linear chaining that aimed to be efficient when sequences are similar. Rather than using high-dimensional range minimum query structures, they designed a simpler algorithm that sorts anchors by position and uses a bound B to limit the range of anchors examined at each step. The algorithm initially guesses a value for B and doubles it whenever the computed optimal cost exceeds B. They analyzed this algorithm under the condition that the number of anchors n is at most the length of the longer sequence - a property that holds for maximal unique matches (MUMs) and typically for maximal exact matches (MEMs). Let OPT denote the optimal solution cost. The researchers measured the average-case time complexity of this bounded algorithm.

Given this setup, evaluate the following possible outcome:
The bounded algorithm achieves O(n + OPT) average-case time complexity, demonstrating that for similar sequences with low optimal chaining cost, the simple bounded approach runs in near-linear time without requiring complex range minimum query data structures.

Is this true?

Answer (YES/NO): NO